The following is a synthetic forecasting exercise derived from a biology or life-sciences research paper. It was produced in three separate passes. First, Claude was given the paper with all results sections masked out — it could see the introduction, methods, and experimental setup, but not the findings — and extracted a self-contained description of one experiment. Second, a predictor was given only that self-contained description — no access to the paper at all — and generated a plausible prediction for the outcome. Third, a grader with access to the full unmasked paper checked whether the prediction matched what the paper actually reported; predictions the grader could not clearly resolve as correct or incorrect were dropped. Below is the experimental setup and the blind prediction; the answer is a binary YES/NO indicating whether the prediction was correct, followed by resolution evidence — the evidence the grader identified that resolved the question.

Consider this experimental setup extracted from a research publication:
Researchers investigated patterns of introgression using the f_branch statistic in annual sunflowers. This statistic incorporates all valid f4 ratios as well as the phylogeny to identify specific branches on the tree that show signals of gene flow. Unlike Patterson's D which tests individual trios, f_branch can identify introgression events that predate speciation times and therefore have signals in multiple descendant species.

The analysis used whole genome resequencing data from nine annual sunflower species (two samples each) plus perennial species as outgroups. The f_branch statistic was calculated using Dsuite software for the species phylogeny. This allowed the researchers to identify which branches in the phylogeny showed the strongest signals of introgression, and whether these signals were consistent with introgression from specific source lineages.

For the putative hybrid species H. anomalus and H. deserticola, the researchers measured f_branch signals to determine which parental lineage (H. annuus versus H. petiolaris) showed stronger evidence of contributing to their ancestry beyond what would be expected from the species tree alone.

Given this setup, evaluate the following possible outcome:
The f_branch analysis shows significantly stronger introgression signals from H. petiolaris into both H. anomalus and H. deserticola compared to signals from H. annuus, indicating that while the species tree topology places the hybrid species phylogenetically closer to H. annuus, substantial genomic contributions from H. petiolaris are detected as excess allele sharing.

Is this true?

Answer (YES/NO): NO